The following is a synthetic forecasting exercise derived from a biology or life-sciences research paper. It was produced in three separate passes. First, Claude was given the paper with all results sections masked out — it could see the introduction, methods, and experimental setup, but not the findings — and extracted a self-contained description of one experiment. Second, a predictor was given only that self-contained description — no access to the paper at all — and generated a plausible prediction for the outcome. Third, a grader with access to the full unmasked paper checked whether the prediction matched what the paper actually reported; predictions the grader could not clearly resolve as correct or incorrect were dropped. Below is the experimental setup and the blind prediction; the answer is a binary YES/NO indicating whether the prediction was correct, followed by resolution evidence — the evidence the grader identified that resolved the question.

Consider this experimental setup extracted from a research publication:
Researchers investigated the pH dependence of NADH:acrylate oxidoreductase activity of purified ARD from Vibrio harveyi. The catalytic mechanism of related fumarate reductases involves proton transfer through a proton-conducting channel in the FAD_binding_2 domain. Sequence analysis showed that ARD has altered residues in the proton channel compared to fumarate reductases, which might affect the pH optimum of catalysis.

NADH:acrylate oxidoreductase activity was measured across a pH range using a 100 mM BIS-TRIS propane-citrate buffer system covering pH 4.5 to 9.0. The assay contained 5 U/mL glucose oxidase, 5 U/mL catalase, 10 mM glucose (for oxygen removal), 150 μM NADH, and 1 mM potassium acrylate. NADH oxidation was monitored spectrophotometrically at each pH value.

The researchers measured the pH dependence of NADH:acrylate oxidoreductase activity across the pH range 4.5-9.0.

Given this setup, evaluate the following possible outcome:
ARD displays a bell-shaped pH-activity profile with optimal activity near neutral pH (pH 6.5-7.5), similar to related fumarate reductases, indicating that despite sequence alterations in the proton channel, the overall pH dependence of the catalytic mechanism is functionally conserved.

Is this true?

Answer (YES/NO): YES